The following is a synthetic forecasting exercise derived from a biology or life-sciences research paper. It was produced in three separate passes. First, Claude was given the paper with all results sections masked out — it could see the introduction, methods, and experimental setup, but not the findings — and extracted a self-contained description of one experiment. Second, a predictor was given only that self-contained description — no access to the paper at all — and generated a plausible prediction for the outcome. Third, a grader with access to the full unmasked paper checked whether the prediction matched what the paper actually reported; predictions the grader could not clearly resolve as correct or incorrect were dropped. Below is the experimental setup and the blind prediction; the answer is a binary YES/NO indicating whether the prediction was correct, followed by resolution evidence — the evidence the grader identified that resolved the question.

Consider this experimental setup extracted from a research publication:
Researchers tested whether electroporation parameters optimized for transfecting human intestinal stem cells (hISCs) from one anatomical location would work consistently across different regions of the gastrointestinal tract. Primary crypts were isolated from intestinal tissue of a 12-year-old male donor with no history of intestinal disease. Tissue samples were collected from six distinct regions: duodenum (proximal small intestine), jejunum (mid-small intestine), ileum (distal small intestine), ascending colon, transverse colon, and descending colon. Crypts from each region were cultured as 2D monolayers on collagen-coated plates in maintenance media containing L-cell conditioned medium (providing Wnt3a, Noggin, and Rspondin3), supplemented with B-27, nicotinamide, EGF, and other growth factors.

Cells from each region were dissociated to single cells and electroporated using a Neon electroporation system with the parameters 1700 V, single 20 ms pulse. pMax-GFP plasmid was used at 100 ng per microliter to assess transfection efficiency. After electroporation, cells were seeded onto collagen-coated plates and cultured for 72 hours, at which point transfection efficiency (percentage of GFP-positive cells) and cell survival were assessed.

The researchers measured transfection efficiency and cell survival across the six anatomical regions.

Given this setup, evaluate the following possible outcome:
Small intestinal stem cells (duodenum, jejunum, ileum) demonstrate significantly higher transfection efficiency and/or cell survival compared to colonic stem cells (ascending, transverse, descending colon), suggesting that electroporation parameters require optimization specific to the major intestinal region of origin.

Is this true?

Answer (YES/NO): NO